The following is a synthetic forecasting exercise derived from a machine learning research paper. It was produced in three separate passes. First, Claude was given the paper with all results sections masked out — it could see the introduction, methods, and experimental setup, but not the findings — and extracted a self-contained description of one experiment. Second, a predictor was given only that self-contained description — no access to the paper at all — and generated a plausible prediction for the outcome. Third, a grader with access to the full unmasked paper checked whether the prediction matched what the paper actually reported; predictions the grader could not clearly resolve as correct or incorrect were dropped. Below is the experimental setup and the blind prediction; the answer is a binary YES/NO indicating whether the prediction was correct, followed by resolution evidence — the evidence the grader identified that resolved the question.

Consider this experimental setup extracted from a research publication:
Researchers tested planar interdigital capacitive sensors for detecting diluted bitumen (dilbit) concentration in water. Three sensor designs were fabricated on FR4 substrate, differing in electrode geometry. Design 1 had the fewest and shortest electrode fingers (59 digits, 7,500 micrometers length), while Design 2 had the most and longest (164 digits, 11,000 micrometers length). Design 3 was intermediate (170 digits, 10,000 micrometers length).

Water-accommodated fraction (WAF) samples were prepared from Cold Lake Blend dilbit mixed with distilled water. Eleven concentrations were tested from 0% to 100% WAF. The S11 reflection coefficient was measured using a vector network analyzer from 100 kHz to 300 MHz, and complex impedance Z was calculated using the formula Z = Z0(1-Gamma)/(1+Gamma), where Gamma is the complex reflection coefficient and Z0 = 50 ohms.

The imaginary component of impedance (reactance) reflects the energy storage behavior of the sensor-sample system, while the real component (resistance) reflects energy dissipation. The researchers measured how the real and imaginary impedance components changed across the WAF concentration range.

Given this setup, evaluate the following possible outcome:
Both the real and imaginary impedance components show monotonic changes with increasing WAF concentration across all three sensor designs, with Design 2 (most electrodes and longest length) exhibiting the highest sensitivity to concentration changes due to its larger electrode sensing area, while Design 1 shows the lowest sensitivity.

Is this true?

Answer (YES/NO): NO